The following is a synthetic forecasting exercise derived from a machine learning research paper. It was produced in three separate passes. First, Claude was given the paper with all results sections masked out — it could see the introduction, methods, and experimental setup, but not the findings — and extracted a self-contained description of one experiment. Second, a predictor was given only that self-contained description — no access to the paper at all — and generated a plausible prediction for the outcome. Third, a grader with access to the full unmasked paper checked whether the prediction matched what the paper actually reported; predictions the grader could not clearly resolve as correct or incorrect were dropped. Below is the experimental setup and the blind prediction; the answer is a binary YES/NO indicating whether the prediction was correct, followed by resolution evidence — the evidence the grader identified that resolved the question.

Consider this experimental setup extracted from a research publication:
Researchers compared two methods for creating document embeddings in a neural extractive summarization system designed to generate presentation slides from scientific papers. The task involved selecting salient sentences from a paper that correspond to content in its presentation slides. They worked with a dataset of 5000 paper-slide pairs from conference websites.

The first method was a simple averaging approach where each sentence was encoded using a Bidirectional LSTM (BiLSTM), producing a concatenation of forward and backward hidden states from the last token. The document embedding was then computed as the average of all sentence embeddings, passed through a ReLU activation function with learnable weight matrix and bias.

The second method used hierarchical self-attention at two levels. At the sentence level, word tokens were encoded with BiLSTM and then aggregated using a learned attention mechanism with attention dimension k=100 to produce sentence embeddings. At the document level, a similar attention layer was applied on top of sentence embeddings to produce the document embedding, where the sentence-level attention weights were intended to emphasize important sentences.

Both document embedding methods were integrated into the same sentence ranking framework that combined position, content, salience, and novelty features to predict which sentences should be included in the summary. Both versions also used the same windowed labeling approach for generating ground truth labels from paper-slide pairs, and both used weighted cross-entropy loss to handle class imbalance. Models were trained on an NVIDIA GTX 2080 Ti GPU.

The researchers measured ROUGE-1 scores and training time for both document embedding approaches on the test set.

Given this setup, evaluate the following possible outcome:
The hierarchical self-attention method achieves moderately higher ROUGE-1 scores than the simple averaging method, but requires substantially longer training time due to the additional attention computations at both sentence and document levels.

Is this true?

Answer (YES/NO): NO